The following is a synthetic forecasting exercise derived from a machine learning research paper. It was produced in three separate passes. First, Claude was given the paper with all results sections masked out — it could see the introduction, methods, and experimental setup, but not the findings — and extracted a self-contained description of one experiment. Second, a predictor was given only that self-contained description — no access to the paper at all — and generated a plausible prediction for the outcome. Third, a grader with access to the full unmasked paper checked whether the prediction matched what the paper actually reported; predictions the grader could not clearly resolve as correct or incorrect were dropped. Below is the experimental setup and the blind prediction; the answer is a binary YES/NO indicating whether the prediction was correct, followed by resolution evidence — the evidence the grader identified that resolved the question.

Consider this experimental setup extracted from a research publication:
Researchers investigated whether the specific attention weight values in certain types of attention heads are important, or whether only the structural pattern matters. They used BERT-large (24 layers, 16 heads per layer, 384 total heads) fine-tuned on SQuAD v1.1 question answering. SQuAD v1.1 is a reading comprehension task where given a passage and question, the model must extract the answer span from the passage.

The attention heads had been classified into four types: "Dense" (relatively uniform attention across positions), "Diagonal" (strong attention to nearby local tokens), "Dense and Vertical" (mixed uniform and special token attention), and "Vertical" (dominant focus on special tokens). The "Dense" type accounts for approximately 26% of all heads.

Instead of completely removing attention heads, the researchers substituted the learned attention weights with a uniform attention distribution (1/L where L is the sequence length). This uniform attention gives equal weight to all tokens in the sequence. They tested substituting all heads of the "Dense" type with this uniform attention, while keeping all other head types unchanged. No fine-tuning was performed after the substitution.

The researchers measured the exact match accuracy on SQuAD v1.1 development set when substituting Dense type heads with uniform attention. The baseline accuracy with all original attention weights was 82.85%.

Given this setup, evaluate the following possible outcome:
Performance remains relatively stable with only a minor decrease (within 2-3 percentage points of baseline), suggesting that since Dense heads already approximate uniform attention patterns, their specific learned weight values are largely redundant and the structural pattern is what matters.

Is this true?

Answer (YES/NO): NO